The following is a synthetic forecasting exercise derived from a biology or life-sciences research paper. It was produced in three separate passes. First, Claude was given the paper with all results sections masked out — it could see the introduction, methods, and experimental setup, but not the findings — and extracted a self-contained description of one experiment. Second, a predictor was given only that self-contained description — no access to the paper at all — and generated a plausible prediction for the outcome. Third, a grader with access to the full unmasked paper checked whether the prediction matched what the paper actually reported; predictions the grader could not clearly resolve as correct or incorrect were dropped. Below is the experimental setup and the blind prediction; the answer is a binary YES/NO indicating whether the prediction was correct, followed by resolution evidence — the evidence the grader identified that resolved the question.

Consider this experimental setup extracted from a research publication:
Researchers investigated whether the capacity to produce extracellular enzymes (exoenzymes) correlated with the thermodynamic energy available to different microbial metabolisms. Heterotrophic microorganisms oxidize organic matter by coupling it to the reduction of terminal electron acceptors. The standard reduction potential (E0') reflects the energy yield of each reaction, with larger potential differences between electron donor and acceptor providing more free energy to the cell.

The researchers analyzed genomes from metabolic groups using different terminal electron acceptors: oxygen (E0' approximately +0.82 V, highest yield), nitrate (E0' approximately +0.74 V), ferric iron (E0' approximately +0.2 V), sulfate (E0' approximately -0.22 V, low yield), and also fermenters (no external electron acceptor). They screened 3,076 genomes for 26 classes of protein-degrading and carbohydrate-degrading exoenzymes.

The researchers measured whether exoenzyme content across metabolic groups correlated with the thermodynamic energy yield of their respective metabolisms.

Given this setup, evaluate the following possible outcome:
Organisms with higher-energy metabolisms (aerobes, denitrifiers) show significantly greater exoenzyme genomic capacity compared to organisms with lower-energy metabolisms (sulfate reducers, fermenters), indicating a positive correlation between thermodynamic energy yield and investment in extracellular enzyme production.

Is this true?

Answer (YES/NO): NO